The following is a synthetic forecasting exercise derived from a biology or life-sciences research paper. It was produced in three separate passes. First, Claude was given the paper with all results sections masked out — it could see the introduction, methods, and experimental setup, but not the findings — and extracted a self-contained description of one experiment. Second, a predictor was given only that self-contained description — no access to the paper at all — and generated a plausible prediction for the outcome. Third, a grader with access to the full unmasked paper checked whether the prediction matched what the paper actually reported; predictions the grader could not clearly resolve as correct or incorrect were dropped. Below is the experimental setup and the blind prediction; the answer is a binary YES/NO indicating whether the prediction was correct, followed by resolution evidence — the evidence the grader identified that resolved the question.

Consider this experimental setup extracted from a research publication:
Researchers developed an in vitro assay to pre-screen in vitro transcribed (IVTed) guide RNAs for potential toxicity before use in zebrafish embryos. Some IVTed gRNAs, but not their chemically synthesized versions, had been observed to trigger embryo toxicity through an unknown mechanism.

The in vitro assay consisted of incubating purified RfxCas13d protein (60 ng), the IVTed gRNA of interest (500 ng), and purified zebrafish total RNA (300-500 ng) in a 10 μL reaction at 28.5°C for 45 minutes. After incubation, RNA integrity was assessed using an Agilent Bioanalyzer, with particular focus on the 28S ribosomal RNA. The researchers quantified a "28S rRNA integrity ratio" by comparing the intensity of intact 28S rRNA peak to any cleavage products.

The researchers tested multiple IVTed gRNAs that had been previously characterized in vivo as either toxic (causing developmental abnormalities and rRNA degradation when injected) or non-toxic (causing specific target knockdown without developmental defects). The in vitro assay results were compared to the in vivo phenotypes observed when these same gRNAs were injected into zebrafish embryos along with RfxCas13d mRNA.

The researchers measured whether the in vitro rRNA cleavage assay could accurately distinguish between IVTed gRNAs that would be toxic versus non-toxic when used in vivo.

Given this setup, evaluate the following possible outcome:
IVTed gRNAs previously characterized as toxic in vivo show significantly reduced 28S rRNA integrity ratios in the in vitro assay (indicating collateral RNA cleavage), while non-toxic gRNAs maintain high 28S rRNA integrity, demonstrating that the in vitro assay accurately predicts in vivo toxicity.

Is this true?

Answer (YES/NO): YES